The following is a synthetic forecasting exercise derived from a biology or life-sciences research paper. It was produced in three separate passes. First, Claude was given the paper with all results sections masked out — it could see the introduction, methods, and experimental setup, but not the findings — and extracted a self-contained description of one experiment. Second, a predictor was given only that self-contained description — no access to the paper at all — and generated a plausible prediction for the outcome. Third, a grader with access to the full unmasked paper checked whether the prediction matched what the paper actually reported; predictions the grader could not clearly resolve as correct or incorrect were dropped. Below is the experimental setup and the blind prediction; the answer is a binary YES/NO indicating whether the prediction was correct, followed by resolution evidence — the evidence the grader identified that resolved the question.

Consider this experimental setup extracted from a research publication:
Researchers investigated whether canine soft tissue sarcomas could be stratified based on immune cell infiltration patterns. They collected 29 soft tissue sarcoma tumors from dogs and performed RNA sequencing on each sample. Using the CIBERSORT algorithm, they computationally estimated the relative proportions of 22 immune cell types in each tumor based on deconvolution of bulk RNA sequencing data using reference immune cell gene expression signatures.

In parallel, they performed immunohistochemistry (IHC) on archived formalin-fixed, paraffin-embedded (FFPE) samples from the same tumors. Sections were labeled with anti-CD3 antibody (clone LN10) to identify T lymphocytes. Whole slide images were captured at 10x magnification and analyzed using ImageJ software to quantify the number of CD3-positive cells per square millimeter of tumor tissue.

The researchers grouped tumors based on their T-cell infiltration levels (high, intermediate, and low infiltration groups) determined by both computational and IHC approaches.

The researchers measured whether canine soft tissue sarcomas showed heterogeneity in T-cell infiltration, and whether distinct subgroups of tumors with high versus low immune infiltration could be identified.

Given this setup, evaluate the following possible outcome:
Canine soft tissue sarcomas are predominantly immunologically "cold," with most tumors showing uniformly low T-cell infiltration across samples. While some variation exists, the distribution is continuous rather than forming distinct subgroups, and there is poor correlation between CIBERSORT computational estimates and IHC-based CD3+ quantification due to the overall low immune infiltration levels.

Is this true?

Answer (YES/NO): NO